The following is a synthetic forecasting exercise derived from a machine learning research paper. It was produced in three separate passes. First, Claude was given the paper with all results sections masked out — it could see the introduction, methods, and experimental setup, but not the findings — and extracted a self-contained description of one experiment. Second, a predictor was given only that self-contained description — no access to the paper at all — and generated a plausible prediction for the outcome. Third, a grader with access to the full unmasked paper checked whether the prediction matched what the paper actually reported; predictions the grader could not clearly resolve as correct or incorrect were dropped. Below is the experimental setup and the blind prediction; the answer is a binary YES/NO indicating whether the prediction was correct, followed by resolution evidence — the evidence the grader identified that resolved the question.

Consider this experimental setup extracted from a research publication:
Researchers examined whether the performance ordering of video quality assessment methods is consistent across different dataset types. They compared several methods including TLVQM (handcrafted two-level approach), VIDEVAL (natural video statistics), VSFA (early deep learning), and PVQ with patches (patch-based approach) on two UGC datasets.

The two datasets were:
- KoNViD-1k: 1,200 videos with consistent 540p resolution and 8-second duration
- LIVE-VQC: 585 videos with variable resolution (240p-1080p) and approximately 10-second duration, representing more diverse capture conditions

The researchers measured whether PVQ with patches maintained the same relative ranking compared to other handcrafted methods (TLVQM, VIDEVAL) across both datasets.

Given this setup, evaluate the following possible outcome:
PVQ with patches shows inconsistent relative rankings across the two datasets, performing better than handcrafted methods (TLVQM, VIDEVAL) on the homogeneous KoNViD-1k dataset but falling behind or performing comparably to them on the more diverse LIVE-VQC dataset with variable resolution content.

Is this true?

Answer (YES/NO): NO